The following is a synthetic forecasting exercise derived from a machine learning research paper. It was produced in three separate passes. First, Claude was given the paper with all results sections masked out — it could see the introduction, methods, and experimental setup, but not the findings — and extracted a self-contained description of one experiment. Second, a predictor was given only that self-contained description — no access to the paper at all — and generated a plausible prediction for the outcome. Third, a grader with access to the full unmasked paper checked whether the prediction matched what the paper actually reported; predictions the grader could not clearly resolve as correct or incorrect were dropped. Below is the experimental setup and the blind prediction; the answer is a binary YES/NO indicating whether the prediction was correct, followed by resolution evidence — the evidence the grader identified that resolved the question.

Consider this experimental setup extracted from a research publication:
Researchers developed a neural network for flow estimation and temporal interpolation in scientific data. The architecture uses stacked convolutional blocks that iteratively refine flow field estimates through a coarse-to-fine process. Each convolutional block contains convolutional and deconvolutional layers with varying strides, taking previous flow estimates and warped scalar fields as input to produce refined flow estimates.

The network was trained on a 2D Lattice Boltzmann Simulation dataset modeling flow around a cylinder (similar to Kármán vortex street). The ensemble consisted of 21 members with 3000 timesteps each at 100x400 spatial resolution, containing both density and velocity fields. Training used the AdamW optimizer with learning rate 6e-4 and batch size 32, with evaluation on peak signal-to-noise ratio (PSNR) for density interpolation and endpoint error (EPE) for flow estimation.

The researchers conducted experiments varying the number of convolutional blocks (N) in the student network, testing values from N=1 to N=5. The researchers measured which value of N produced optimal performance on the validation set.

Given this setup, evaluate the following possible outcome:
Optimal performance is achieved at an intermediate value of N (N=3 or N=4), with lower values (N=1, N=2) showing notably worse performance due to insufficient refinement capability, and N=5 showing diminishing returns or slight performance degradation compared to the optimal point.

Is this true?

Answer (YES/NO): YES